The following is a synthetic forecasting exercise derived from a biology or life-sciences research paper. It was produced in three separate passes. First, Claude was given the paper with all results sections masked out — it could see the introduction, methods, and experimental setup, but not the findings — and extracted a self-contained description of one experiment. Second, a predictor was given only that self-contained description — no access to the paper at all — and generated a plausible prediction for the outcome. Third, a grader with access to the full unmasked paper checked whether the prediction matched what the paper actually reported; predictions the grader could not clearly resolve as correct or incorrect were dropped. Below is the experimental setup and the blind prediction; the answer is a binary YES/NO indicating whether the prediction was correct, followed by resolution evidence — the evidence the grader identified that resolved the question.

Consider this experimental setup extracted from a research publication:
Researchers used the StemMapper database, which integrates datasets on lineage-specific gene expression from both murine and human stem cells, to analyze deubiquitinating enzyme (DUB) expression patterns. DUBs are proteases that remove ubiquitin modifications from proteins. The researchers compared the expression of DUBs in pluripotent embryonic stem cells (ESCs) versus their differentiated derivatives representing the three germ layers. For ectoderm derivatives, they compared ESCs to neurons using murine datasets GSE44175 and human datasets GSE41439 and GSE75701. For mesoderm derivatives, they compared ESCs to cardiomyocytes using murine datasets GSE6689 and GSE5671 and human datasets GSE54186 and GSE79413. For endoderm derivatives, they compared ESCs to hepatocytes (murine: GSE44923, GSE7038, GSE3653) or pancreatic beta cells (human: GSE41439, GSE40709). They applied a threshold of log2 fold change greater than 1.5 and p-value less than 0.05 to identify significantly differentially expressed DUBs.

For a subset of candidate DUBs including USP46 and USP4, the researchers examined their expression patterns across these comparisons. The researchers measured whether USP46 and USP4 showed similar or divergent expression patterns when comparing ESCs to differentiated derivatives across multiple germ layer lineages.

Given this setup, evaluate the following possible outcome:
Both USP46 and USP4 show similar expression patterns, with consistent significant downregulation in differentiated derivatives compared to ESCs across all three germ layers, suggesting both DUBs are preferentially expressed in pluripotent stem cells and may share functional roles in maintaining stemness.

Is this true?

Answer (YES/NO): NO